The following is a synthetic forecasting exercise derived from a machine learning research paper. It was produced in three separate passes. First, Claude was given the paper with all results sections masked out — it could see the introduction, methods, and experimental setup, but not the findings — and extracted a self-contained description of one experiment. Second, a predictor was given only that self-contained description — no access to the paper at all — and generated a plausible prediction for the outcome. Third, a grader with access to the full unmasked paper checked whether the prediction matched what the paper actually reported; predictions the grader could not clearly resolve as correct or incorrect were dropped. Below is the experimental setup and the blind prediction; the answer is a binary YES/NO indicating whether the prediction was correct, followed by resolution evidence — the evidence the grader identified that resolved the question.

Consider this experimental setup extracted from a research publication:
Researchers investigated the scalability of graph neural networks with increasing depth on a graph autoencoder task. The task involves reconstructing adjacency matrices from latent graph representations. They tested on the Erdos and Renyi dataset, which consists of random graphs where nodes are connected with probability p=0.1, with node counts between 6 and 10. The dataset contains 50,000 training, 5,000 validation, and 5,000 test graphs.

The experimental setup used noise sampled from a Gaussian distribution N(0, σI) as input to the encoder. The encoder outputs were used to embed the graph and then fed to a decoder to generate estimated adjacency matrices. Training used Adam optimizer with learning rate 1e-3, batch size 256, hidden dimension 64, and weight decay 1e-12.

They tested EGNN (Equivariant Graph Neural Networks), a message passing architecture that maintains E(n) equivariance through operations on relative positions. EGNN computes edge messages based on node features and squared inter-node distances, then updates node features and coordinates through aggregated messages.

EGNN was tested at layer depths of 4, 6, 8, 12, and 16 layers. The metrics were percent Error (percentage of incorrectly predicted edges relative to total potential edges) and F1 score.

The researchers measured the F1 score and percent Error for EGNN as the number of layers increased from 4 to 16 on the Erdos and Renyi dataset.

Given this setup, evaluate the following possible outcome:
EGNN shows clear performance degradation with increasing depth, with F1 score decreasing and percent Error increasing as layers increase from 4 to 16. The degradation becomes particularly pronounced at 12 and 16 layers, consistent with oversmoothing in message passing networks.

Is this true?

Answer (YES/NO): NO